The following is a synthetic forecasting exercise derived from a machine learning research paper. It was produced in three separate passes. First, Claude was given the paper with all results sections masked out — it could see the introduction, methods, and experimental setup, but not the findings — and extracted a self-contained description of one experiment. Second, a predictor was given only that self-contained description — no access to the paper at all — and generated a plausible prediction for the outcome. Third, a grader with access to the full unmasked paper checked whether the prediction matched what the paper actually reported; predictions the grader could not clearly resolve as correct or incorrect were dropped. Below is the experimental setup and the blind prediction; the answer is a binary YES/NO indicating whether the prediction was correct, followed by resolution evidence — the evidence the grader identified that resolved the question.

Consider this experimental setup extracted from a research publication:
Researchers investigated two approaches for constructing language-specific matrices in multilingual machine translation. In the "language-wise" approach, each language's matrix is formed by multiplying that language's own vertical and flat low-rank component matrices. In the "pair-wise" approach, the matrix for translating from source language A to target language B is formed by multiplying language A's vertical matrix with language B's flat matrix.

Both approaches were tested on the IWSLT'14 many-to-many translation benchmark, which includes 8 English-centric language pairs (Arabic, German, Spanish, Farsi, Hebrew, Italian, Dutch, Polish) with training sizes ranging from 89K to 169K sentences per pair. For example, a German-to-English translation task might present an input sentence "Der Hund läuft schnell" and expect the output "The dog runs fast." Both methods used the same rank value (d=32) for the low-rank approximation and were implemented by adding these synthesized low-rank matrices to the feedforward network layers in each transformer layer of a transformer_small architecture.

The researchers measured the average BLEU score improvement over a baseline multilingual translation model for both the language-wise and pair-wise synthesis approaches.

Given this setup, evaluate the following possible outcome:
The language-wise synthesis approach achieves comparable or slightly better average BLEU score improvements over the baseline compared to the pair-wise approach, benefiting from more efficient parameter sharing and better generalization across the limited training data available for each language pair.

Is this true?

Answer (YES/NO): NO